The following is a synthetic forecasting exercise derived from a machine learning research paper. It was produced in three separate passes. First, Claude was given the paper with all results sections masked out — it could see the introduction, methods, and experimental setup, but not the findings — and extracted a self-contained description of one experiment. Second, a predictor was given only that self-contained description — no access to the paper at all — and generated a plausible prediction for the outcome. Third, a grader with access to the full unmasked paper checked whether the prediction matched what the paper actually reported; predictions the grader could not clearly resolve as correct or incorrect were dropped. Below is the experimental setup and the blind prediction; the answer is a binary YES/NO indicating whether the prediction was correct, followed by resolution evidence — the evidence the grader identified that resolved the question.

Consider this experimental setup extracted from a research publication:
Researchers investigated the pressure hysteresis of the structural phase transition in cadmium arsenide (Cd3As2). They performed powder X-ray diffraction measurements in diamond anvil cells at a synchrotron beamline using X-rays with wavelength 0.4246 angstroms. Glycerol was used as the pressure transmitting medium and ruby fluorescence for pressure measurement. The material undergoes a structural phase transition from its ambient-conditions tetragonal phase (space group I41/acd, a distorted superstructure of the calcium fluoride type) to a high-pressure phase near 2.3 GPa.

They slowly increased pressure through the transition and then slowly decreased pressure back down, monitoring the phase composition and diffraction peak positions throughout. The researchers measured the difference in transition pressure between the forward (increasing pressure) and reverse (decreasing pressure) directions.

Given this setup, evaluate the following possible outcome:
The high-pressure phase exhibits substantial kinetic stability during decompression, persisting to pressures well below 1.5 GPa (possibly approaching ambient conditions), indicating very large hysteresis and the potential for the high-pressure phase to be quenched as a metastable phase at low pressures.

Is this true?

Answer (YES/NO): NO